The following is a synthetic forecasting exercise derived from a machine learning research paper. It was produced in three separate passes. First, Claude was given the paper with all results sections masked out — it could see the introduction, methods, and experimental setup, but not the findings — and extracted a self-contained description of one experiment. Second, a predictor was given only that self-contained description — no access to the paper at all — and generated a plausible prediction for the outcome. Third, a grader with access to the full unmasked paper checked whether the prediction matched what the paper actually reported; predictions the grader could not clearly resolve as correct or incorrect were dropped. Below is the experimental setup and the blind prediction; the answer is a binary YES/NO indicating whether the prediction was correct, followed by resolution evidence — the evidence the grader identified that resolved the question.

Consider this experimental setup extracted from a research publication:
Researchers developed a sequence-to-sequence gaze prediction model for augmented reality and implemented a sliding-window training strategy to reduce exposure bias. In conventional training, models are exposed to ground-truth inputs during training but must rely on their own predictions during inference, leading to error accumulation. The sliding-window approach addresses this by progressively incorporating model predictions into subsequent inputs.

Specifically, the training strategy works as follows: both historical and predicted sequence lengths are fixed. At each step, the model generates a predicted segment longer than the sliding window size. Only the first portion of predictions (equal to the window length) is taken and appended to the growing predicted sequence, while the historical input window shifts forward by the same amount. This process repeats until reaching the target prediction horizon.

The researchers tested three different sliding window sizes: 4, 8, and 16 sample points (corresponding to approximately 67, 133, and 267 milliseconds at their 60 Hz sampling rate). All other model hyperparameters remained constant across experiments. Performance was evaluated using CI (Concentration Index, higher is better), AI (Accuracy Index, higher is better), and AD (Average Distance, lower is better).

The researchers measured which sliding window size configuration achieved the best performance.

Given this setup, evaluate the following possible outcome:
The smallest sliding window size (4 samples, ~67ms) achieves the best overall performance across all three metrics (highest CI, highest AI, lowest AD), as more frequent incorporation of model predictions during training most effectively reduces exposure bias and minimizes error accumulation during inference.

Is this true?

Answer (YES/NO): NO